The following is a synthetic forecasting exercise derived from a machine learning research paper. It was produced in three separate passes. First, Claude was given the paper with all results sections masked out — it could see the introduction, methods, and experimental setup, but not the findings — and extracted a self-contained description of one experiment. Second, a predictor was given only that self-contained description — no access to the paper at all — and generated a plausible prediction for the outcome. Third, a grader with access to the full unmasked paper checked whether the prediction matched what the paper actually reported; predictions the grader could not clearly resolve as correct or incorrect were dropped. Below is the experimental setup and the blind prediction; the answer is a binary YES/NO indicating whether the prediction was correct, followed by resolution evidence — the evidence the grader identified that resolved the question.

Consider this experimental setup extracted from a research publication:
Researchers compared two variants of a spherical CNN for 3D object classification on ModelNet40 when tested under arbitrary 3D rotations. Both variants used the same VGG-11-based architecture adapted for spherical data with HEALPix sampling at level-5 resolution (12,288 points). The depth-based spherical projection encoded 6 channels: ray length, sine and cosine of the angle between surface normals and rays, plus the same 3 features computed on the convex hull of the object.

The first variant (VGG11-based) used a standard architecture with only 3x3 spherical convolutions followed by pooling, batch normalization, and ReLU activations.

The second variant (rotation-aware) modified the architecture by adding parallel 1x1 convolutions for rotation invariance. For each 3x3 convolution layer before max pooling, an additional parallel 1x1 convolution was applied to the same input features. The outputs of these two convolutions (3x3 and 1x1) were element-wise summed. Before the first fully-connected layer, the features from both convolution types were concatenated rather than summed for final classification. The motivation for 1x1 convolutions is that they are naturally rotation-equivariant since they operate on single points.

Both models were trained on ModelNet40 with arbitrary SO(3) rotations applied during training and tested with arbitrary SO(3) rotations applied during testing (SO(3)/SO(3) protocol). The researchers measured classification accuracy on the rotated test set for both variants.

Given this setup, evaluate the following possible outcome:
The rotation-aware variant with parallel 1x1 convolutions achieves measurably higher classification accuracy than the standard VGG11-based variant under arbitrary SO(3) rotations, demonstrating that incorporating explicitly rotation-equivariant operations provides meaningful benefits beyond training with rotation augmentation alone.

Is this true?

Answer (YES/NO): YES